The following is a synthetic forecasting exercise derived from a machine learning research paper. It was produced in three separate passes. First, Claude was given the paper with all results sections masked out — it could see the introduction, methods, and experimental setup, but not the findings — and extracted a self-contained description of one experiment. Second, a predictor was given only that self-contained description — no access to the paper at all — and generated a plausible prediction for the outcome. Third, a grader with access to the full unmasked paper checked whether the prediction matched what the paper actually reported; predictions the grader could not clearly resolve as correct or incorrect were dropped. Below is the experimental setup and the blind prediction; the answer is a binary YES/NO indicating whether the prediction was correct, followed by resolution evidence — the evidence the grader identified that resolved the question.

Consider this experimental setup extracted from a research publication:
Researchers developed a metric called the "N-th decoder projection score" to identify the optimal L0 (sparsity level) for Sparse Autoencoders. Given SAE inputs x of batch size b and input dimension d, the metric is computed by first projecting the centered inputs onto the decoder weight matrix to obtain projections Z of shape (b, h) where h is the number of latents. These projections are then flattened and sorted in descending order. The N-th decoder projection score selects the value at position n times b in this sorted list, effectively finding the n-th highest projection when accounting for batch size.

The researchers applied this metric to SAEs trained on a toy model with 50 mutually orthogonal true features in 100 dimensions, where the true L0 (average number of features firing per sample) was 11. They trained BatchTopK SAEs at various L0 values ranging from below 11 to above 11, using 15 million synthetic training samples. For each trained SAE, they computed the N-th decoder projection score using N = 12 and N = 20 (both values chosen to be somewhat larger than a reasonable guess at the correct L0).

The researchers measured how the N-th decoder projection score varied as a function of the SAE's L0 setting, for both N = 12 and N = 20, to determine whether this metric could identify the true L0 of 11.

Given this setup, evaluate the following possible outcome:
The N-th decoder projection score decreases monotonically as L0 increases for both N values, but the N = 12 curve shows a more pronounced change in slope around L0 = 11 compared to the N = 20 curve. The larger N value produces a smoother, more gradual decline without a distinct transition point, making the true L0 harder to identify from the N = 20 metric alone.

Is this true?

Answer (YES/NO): NO